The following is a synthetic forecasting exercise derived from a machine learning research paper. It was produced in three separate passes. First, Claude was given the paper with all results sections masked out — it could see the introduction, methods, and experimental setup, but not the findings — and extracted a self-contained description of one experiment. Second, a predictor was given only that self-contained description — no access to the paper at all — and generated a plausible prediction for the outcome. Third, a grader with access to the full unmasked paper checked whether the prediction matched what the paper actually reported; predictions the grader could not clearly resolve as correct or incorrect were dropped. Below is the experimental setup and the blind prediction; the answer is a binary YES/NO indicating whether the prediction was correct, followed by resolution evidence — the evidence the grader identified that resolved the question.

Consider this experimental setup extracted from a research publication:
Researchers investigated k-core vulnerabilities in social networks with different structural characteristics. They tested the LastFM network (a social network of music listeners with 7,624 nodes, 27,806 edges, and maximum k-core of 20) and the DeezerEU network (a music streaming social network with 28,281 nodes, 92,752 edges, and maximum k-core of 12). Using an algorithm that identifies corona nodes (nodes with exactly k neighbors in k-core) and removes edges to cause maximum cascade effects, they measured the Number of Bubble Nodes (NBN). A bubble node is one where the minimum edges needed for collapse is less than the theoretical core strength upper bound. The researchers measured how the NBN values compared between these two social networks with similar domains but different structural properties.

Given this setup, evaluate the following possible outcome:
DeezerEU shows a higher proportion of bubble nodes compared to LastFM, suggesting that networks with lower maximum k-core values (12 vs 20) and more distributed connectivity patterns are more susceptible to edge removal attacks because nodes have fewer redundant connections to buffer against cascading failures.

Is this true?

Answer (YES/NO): NO